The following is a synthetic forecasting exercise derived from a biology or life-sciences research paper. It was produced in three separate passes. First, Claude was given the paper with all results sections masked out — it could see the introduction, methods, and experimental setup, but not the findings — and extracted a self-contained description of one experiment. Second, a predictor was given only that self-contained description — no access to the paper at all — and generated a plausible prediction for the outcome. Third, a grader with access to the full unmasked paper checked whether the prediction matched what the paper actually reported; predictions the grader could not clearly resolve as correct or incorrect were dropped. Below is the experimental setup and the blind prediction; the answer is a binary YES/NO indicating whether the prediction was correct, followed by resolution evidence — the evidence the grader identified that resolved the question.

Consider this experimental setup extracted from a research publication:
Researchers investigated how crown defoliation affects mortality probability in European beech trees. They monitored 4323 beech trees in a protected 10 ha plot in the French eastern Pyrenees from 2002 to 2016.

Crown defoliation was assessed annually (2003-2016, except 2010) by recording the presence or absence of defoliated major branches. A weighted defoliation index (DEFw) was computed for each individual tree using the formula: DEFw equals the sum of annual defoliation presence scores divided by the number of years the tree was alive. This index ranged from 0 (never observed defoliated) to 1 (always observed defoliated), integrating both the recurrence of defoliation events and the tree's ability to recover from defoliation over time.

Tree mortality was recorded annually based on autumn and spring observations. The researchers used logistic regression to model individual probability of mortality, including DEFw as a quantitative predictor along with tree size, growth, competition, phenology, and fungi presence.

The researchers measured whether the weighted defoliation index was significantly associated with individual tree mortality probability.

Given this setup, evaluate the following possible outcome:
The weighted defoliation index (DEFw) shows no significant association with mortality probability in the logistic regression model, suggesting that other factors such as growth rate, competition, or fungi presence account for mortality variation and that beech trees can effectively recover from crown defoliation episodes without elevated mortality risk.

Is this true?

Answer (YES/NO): NO